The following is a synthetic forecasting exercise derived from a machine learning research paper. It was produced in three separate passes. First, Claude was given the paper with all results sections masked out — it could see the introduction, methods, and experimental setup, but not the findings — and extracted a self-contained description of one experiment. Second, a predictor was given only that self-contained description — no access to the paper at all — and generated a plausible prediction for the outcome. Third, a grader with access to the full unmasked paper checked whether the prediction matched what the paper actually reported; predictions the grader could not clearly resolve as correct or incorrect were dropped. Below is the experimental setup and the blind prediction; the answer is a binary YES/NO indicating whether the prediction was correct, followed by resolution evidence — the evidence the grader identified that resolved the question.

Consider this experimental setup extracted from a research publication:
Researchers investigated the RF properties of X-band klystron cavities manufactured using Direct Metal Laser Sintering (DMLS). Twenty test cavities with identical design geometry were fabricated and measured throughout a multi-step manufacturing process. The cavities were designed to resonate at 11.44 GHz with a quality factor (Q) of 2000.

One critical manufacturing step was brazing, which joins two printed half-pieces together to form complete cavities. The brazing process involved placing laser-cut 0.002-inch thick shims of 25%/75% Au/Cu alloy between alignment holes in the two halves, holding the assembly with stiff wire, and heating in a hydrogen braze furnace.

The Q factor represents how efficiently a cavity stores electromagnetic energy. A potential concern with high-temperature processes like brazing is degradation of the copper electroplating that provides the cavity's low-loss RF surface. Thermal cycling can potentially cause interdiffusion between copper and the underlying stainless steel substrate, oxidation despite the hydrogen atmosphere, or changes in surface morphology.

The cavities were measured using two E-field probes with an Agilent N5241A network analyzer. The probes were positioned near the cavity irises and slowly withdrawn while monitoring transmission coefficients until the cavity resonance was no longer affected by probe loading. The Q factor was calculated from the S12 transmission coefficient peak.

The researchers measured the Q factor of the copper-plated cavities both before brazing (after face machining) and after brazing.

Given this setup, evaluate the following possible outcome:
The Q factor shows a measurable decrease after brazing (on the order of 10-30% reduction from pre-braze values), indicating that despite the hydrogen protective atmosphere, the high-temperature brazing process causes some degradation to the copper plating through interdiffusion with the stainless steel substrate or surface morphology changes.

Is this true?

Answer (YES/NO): YES